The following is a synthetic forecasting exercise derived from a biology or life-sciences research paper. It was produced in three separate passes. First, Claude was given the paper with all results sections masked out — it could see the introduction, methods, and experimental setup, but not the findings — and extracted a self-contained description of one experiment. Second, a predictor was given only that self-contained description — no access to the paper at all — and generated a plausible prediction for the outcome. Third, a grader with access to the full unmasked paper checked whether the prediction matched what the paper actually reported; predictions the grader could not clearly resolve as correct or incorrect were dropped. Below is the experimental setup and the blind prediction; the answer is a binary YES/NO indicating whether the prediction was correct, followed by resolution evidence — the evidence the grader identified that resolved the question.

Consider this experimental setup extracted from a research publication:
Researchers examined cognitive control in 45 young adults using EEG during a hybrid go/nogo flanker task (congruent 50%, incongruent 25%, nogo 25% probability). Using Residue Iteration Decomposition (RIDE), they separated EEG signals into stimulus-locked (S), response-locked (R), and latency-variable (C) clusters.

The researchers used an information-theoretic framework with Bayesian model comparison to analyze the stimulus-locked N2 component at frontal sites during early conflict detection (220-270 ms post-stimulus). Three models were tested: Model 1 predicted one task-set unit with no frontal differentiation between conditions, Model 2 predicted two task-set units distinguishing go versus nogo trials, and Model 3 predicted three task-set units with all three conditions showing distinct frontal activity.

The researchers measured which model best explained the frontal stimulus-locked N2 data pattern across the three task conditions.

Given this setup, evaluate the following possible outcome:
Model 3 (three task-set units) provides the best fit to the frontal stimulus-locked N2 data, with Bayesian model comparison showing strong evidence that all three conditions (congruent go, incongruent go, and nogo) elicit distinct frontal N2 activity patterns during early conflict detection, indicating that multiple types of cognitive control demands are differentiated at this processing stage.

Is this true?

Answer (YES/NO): YES